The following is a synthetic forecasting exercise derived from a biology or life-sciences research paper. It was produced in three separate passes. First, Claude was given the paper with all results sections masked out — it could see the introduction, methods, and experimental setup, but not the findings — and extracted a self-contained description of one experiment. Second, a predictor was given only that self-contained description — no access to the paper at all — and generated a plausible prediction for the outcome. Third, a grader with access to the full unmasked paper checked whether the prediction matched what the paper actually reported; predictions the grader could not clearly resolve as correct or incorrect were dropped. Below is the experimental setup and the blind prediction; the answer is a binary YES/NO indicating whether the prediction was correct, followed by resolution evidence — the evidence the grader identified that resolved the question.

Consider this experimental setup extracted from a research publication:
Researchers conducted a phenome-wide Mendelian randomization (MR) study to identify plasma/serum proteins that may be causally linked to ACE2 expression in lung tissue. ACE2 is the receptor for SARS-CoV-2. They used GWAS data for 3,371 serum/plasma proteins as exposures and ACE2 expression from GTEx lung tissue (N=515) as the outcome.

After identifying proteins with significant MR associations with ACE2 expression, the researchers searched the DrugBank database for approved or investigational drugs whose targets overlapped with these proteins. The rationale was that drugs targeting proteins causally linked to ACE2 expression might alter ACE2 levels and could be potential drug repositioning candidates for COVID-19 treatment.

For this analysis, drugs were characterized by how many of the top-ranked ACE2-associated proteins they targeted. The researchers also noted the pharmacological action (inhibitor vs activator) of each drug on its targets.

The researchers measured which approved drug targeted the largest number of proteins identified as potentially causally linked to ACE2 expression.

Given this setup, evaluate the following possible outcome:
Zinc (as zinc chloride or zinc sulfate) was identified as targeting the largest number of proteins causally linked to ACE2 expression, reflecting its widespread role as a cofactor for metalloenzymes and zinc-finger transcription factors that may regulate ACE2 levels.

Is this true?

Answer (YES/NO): NO